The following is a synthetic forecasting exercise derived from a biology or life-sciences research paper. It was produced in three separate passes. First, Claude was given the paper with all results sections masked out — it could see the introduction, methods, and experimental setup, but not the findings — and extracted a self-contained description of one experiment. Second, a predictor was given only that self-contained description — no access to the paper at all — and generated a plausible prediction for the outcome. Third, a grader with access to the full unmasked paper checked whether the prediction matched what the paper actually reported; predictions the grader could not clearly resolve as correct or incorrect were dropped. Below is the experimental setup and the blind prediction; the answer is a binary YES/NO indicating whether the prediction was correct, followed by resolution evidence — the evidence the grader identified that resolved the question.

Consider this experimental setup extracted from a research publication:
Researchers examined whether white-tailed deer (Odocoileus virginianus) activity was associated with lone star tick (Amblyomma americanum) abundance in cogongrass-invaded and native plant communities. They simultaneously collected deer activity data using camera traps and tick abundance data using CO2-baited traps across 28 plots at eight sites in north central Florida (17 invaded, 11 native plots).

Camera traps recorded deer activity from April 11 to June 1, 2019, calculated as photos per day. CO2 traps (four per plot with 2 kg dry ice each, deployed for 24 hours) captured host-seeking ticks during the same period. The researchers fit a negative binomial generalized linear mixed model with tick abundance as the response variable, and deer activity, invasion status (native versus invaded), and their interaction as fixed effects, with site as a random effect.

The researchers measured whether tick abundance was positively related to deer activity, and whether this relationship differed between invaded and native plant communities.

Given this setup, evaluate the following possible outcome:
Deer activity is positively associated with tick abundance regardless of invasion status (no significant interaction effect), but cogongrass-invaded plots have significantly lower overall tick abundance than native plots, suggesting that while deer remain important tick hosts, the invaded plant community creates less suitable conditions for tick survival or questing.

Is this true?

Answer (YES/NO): NO